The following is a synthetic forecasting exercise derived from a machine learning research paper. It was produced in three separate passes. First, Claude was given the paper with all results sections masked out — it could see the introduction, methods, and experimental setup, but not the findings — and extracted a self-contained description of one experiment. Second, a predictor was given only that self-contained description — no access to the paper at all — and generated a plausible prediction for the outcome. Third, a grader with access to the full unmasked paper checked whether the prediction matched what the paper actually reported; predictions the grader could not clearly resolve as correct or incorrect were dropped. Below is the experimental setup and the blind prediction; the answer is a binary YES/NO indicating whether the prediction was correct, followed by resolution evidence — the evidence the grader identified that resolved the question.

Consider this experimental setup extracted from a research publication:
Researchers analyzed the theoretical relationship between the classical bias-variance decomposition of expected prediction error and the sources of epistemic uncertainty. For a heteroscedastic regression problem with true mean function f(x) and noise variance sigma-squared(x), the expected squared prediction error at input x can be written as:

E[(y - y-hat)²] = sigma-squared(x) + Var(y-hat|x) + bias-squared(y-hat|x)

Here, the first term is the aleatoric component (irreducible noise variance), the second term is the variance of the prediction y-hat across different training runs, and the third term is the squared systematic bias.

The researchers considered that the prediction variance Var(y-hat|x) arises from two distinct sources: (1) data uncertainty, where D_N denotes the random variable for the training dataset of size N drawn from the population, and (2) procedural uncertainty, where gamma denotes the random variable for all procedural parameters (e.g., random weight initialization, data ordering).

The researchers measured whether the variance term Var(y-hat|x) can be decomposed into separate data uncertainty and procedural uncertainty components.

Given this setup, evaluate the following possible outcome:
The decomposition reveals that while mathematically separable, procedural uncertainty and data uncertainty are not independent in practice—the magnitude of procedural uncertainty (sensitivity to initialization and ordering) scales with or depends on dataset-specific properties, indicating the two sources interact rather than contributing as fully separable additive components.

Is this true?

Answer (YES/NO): NO